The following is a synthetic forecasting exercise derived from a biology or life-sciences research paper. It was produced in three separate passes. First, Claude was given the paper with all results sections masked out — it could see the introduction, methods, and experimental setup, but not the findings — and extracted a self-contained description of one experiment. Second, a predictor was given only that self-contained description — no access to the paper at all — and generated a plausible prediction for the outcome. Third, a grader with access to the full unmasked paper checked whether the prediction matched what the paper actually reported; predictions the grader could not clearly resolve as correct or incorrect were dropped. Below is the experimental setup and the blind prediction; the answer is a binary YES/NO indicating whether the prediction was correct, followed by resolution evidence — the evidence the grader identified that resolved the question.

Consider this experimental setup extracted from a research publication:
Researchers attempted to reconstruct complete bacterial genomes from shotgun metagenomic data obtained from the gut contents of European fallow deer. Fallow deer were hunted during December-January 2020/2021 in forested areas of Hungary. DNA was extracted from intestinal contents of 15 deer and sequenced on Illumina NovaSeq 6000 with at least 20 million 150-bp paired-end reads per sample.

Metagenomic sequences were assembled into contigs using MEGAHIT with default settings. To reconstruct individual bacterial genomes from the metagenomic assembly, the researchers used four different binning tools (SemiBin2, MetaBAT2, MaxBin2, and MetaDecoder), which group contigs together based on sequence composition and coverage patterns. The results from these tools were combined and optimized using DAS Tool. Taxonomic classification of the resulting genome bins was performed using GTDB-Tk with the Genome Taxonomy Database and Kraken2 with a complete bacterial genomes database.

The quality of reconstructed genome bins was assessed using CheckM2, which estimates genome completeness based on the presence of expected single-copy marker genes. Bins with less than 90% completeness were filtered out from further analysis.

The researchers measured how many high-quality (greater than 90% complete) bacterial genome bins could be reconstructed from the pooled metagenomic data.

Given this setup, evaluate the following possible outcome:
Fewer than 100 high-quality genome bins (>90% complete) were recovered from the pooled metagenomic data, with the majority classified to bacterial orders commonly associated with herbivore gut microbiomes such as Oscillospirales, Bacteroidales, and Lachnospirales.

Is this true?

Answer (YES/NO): NO